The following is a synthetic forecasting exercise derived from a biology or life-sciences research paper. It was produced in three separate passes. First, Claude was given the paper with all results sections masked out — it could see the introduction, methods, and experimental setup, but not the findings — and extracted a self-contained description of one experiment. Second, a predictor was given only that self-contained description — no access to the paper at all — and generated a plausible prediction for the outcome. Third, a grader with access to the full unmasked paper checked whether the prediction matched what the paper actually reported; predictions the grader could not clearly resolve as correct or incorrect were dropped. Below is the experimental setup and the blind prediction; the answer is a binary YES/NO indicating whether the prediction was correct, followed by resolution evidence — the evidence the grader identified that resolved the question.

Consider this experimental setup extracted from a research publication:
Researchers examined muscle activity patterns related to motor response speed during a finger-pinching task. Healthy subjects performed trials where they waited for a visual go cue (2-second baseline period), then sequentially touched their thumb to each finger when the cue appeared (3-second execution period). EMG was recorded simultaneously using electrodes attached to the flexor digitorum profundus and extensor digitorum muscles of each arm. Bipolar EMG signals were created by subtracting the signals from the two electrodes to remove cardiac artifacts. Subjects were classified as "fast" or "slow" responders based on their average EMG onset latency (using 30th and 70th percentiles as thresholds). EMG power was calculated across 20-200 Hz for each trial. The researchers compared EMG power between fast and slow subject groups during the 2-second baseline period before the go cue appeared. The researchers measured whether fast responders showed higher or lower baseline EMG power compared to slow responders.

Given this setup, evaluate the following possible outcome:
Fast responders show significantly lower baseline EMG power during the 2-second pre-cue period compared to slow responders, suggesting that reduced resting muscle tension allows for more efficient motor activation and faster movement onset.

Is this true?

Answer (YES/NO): YES